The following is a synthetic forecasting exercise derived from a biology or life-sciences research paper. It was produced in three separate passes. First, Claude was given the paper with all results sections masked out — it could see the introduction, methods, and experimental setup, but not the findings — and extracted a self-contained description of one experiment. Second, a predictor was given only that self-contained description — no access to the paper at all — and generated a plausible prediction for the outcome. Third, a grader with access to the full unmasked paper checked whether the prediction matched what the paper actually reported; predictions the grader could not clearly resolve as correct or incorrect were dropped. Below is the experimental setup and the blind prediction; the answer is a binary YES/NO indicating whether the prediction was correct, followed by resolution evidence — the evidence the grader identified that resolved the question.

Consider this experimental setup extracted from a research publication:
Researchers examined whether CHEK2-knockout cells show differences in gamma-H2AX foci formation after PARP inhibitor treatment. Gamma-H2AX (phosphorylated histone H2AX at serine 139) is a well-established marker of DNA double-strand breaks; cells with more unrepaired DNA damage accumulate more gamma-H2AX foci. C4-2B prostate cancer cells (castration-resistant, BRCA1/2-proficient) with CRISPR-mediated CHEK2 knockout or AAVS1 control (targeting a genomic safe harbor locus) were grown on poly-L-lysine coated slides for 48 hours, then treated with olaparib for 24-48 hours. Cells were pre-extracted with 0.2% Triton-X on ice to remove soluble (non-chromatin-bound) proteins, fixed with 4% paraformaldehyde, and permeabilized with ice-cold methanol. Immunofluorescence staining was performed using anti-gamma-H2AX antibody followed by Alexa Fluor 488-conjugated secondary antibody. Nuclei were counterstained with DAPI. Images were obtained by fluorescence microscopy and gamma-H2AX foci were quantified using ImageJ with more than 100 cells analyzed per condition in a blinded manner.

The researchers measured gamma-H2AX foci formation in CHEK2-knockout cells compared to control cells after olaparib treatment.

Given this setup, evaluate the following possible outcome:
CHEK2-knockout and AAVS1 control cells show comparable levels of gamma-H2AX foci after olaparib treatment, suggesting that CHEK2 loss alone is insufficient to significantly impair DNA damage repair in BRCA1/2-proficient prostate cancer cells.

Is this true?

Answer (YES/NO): NO